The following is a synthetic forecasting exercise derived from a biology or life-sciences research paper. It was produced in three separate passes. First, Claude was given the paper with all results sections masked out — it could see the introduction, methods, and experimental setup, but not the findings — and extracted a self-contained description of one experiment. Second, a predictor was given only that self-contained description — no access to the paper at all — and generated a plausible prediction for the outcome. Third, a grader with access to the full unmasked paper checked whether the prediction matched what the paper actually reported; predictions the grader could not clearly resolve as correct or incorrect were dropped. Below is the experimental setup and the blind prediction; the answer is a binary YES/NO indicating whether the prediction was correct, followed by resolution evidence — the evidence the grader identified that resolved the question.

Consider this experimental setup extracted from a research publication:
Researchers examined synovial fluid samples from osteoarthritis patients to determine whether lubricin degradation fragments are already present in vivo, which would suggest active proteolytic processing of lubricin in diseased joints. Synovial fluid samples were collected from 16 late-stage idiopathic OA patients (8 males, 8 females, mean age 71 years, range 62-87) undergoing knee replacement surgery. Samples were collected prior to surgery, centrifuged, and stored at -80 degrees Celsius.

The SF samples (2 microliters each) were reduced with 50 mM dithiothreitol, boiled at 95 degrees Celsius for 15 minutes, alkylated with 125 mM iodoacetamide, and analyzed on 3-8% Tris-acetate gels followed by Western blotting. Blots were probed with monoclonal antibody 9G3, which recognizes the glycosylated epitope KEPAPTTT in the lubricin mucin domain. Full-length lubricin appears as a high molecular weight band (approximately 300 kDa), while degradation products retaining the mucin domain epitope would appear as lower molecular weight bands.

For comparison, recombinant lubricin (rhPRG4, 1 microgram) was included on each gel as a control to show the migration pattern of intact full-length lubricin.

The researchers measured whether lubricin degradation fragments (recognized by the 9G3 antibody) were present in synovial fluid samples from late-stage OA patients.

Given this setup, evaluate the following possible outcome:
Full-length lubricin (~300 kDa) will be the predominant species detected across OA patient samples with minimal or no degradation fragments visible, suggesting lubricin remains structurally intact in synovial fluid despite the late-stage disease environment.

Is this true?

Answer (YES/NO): NO